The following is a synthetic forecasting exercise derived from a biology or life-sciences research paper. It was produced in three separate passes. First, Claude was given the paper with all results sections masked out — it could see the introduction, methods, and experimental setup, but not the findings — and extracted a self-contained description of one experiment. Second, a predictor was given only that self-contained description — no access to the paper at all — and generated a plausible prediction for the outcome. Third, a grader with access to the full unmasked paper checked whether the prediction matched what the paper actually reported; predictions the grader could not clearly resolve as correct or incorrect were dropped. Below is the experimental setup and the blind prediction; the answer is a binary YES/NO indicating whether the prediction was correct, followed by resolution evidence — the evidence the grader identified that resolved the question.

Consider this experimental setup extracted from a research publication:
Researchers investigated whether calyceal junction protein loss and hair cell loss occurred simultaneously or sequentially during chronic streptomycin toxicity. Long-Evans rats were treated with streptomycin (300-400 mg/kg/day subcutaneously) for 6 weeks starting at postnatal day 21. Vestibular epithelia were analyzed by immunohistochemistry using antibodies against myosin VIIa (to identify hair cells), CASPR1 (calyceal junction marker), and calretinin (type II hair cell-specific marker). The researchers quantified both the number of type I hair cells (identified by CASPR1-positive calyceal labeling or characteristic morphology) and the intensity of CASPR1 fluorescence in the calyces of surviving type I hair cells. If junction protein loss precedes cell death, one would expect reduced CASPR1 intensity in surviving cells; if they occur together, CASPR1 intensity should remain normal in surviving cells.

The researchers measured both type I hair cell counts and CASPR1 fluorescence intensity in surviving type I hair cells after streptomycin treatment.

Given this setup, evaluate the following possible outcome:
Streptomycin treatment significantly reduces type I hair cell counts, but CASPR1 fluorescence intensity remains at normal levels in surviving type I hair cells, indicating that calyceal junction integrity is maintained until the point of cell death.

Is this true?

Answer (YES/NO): NO